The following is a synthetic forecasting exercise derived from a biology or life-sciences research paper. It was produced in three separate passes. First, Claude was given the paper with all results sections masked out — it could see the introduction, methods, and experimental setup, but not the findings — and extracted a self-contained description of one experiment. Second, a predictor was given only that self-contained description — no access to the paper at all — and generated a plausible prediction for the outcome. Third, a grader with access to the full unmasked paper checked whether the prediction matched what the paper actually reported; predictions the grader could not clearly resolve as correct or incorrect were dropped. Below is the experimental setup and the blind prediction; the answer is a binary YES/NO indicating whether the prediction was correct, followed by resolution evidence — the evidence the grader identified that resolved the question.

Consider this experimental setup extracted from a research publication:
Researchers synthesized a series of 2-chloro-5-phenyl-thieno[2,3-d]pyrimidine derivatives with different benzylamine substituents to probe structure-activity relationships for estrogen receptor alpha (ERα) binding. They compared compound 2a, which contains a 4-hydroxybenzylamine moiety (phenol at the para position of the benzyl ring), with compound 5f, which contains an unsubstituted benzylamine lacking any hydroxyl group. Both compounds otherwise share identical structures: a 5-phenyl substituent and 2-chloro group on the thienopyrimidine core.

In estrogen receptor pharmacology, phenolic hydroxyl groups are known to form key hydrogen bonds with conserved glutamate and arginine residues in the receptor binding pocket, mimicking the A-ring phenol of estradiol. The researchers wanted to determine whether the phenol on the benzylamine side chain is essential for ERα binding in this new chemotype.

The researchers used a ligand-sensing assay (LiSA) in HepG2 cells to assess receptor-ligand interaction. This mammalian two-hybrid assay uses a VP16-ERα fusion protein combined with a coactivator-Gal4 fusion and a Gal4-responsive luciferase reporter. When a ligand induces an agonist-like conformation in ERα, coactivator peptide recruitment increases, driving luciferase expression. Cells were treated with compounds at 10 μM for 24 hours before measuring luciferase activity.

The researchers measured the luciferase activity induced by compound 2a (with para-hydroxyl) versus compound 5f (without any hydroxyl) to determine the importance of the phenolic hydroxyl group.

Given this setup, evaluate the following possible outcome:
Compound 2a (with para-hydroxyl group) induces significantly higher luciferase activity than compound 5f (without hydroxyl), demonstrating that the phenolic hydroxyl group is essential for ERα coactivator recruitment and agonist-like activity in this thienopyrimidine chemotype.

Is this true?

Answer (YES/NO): NO